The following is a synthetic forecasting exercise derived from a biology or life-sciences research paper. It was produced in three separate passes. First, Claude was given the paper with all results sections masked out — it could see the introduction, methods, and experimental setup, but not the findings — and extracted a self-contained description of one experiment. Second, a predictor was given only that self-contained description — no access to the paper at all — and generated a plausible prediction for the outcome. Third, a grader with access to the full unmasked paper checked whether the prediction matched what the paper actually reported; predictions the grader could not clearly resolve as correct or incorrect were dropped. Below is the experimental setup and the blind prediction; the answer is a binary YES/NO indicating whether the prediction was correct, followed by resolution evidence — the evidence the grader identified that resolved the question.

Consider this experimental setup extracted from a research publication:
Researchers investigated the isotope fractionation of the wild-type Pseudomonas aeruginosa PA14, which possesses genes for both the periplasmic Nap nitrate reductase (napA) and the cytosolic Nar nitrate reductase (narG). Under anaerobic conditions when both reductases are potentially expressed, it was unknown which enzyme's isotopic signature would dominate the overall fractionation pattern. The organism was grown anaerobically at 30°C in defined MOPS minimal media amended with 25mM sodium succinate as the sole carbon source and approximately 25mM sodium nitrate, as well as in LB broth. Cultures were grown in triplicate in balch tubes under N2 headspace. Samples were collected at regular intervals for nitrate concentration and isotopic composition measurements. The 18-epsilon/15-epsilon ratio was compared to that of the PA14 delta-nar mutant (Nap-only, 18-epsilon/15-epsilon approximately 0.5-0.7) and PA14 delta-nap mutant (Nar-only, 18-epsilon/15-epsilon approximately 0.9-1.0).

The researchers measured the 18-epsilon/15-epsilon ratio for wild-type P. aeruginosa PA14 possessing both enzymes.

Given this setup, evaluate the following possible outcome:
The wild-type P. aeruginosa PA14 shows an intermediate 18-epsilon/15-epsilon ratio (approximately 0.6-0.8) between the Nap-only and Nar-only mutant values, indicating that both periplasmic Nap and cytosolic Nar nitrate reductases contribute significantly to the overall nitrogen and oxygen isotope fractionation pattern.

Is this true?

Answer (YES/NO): NO